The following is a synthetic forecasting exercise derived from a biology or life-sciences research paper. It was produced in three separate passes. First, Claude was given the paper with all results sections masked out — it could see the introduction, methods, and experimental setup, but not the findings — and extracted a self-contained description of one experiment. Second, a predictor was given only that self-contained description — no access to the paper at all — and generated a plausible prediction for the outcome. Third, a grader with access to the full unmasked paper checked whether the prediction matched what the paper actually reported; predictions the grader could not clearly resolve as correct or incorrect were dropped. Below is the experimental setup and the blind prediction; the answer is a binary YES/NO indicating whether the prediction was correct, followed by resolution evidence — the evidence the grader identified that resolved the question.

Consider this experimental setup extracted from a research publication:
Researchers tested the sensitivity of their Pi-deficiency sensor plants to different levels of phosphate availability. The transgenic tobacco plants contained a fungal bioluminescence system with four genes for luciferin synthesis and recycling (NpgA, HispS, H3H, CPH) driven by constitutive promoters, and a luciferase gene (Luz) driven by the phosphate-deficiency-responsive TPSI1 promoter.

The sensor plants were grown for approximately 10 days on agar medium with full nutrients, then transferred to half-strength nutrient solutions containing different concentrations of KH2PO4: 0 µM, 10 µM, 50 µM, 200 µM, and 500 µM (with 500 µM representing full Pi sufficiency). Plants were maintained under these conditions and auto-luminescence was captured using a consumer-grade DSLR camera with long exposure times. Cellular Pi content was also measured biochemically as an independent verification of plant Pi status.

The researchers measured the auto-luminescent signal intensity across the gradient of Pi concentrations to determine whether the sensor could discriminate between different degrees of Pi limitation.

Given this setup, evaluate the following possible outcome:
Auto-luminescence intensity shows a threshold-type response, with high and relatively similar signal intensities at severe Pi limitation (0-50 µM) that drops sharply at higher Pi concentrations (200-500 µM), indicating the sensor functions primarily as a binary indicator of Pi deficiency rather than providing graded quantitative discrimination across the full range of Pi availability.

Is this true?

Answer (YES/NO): YES